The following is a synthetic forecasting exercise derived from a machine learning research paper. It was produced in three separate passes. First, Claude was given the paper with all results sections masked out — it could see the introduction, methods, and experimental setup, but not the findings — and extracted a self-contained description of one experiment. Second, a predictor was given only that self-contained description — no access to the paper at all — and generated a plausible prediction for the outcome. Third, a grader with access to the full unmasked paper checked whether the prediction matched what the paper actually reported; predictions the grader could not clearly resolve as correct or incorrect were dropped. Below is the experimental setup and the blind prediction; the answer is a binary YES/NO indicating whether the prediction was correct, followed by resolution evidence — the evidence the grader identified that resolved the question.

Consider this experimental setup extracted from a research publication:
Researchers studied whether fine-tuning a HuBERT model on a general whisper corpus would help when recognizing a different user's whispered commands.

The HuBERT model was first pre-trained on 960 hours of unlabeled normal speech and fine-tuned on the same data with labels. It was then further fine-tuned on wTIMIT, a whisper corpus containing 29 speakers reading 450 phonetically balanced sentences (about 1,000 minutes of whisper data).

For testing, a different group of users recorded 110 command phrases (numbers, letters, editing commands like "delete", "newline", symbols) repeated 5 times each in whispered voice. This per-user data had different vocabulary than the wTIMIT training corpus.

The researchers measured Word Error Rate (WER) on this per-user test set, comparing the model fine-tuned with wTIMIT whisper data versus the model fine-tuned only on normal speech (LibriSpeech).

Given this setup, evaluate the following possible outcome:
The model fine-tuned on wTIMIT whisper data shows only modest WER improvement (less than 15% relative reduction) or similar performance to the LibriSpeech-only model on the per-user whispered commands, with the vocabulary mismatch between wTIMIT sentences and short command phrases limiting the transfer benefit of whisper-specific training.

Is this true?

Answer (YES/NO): NO